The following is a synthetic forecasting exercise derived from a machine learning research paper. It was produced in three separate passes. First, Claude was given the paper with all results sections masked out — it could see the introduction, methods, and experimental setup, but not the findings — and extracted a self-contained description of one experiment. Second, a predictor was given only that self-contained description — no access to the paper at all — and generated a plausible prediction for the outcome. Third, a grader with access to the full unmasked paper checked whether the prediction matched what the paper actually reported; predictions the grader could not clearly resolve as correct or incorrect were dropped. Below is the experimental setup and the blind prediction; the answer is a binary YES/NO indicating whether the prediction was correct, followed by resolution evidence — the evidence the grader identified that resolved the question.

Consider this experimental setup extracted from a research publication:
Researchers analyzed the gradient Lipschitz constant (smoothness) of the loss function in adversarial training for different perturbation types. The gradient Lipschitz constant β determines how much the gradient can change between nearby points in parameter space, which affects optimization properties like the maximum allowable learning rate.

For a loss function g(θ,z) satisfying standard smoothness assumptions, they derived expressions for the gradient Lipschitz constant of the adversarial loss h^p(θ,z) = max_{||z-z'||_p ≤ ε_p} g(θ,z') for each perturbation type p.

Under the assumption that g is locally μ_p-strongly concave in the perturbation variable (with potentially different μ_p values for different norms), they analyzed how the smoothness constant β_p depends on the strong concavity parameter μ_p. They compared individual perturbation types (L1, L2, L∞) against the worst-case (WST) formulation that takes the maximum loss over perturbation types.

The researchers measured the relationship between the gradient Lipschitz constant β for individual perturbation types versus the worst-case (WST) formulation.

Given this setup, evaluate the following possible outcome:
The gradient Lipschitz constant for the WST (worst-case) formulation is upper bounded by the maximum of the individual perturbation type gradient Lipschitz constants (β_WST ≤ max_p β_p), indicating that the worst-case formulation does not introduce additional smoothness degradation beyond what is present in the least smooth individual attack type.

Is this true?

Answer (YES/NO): YES